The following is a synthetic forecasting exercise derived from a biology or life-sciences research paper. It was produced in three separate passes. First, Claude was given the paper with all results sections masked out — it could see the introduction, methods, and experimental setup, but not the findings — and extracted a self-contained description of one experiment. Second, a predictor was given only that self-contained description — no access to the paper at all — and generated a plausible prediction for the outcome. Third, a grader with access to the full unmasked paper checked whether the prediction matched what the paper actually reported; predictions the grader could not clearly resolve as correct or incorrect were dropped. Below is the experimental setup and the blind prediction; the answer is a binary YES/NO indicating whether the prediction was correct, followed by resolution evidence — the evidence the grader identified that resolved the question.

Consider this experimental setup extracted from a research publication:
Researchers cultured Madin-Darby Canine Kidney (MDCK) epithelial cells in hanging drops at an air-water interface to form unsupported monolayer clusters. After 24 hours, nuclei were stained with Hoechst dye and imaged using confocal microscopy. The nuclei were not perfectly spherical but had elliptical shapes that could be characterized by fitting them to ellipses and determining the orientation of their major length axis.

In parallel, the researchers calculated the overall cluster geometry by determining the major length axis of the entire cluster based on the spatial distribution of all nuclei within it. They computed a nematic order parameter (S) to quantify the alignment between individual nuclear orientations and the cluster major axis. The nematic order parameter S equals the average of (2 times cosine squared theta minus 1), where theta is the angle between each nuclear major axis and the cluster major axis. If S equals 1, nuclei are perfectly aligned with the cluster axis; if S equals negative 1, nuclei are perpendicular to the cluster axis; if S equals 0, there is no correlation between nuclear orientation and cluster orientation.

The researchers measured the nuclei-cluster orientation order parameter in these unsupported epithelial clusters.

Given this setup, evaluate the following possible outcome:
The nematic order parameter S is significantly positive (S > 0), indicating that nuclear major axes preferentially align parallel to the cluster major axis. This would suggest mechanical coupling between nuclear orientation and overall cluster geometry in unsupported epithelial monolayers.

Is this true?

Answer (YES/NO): NO